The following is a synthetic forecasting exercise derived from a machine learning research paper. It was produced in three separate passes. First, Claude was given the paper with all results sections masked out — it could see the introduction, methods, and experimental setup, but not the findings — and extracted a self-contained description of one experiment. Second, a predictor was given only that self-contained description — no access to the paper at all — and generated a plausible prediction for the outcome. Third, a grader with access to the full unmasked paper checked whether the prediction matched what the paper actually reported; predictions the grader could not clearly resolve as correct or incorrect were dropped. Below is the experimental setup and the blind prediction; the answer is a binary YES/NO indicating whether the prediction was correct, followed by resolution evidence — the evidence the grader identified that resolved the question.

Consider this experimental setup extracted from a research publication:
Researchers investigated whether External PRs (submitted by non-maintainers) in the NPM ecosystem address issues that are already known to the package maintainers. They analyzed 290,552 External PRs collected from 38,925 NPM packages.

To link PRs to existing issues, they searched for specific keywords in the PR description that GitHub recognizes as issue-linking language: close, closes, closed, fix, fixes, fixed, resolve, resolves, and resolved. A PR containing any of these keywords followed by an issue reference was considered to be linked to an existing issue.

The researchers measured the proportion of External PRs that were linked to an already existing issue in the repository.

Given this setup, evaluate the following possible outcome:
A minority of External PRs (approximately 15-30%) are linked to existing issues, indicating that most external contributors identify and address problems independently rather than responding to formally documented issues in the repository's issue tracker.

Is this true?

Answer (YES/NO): YES